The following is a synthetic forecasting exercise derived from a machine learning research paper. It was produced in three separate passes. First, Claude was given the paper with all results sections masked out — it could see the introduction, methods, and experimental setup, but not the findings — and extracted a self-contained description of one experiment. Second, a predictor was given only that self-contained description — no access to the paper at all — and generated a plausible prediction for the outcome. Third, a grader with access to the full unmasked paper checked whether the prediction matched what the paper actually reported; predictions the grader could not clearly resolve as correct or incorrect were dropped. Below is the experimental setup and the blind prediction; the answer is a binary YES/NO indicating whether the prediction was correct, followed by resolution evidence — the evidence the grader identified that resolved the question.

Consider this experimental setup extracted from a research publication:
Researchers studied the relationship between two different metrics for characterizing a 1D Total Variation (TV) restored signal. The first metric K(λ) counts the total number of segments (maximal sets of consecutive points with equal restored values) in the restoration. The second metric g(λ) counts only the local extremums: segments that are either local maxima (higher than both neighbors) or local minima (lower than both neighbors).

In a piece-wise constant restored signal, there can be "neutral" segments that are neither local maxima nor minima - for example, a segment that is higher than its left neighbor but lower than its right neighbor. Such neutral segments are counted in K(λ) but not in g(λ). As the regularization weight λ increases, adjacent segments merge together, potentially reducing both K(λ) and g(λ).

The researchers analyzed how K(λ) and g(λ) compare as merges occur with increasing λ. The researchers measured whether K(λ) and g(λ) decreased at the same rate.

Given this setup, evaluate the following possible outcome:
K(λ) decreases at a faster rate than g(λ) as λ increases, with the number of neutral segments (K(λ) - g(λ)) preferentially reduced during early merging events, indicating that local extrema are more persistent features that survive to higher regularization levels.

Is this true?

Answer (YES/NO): NO